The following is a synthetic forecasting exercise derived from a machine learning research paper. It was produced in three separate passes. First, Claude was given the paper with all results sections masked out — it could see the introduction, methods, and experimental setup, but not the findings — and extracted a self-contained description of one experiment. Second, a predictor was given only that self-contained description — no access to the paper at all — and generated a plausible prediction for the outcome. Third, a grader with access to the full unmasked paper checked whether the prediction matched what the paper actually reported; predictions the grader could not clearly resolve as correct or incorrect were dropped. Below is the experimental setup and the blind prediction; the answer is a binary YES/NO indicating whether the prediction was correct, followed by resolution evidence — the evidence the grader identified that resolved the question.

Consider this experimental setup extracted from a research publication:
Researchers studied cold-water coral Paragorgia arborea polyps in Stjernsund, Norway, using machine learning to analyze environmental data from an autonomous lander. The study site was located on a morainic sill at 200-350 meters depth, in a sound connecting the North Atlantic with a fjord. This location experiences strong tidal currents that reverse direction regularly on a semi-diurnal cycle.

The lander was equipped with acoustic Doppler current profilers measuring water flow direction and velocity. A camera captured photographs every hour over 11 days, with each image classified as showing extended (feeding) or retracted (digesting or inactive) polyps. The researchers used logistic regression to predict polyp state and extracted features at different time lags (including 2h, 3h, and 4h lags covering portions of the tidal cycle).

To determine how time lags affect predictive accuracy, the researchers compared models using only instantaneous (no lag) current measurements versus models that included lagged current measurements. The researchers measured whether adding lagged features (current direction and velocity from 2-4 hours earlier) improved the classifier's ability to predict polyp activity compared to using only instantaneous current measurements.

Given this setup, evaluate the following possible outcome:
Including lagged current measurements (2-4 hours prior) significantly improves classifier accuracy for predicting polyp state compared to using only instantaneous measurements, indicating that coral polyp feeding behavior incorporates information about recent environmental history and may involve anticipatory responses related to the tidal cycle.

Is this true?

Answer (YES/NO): YES